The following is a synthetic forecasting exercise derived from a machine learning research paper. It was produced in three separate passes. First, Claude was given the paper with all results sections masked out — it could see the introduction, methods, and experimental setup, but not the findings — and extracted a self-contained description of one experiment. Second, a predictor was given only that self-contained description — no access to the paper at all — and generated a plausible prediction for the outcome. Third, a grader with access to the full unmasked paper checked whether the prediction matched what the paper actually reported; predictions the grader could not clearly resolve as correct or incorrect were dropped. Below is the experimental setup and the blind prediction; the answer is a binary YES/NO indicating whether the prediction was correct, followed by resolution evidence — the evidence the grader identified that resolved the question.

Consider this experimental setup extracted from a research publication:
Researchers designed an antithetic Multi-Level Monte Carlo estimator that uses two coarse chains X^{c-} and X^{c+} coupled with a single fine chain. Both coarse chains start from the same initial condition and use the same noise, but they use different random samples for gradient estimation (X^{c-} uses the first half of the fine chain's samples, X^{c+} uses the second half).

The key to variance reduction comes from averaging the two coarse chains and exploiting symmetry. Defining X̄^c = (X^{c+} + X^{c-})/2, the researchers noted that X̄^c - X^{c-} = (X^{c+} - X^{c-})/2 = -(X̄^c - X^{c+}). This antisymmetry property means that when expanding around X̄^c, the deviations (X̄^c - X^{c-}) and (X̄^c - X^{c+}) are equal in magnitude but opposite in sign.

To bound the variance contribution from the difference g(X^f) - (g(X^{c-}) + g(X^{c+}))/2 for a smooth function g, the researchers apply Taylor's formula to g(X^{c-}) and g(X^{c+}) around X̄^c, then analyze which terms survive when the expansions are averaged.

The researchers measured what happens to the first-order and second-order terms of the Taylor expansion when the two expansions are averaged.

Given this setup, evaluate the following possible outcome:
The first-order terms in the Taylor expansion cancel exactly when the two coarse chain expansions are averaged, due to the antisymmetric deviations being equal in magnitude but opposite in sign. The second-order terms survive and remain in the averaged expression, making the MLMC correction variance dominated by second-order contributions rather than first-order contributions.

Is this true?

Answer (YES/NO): YES